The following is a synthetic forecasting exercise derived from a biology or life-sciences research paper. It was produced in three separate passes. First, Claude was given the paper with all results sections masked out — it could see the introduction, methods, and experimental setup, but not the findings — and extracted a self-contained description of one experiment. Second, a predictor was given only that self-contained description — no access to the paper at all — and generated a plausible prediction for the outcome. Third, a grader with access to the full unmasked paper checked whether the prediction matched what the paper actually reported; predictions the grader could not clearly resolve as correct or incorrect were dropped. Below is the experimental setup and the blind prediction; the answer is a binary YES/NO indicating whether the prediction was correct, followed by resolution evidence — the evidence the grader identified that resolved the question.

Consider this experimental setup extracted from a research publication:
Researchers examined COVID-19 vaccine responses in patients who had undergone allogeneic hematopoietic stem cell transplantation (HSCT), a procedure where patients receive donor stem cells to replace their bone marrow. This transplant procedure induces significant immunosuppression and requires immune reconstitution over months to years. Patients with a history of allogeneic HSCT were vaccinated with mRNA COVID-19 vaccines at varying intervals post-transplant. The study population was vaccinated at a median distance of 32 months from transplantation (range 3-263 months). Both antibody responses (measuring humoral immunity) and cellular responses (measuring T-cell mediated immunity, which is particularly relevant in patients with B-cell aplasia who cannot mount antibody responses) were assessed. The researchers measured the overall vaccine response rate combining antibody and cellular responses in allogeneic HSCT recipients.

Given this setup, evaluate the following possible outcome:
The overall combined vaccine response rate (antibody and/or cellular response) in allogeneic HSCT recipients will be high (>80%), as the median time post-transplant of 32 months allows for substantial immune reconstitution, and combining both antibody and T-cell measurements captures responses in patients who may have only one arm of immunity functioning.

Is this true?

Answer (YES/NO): NO